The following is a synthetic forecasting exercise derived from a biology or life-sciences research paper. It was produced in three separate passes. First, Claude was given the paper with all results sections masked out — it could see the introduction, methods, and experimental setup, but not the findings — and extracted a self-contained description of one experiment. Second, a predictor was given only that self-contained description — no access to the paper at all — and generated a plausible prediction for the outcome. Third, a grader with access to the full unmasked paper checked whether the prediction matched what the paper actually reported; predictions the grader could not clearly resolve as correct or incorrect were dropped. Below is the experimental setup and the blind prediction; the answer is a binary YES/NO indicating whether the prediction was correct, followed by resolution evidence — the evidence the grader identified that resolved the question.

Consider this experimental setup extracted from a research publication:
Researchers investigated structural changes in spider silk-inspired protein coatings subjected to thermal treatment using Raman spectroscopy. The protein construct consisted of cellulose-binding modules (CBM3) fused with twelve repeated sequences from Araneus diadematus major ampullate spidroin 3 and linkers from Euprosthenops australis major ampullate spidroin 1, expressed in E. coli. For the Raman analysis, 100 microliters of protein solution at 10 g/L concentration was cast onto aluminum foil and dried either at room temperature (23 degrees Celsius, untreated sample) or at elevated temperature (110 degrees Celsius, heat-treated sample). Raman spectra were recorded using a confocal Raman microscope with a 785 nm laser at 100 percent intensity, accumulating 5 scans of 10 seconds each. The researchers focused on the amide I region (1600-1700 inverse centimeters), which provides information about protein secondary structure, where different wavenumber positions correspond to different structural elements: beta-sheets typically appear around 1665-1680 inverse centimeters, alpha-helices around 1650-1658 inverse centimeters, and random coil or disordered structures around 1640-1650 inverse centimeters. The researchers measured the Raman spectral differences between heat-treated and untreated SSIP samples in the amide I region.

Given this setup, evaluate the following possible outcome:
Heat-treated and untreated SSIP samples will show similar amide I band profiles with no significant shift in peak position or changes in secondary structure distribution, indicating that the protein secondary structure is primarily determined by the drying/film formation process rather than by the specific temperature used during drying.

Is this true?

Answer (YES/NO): NO